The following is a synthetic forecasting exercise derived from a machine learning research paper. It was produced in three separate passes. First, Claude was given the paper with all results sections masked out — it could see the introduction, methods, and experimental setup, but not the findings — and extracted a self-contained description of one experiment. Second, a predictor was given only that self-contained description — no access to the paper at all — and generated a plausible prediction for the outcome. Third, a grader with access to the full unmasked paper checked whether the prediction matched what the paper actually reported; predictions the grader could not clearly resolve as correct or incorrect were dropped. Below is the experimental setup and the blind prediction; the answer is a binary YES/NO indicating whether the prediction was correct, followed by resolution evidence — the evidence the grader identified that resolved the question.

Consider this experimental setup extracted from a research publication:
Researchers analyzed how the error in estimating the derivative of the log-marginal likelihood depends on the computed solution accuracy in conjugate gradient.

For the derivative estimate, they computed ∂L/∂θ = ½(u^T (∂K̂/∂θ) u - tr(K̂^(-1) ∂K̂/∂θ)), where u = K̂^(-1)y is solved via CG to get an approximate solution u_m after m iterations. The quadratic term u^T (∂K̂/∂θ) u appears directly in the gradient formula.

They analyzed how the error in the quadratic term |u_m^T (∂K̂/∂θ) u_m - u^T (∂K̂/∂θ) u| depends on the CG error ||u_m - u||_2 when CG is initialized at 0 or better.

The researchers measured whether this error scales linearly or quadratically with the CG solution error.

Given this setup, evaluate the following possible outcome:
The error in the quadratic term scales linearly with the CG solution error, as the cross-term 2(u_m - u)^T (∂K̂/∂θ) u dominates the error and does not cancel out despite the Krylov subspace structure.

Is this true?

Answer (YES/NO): NO